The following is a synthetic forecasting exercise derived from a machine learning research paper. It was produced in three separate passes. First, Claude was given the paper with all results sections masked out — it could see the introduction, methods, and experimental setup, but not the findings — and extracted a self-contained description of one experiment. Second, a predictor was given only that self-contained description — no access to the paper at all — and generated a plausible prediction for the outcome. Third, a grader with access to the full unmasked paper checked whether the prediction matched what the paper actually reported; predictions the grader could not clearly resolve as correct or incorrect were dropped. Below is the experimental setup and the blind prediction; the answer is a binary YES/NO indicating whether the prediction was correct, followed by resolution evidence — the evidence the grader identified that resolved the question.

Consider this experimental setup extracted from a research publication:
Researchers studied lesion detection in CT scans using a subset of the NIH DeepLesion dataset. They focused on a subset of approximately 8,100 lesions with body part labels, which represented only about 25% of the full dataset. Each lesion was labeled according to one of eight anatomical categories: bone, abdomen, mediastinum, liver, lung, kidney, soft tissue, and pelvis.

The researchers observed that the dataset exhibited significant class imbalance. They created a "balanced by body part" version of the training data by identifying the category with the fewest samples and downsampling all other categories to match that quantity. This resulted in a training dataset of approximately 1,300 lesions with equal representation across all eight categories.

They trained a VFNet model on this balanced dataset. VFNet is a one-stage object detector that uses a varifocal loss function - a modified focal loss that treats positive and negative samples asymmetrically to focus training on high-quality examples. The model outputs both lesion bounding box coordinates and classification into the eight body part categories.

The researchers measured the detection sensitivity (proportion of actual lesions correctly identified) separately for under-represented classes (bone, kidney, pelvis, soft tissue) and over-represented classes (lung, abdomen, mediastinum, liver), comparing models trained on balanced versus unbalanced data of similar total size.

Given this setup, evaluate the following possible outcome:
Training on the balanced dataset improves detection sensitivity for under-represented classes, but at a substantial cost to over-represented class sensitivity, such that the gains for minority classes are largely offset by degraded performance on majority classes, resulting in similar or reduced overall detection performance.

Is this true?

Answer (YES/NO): NO